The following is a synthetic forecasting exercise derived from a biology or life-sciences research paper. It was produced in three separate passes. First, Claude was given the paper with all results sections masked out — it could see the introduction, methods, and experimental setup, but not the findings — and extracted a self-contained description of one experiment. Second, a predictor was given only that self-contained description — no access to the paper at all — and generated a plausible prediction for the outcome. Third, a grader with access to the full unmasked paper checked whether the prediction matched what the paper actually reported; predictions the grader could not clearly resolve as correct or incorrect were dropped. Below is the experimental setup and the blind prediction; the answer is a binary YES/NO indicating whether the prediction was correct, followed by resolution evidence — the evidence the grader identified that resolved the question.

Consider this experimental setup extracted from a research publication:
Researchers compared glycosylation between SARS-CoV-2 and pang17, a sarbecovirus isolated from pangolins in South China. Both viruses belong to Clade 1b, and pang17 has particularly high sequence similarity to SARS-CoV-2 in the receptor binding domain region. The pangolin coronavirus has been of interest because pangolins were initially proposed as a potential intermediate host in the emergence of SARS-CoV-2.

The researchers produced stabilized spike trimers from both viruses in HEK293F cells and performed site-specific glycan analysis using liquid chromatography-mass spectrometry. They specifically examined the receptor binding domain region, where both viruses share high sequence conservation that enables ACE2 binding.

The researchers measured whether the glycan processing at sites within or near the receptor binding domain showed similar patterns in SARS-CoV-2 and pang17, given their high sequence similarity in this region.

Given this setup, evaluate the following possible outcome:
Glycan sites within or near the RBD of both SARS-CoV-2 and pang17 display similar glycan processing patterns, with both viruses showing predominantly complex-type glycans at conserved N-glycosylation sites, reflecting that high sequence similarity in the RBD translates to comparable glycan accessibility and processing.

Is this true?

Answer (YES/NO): NO